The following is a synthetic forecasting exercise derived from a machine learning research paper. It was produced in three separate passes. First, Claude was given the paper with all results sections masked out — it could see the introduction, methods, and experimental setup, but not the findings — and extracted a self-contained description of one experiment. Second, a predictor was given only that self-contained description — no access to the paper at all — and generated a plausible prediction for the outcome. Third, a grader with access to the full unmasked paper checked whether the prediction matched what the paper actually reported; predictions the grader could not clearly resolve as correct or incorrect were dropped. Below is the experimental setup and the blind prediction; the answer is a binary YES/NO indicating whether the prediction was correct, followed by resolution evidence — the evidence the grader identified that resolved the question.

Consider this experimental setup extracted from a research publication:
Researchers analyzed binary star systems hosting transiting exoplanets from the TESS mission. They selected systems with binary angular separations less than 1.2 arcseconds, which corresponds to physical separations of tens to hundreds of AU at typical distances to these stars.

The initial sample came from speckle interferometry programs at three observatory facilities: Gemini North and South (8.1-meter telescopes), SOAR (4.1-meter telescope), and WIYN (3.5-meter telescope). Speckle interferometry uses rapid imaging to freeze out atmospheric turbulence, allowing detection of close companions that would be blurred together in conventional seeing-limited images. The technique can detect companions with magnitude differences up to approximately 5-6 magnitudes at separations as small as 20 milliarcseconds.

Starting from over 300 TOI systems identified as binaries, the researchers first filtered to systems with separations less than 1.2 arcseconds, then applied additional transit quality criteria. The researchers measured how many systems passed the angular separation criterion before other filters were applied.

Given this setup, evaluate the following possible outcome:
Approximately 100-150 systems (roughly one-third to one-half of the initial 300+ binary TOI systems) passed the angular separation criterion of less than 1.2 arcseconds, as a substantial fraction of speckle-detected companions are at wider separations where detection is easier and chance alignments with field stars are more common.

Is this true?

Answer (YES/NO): YES